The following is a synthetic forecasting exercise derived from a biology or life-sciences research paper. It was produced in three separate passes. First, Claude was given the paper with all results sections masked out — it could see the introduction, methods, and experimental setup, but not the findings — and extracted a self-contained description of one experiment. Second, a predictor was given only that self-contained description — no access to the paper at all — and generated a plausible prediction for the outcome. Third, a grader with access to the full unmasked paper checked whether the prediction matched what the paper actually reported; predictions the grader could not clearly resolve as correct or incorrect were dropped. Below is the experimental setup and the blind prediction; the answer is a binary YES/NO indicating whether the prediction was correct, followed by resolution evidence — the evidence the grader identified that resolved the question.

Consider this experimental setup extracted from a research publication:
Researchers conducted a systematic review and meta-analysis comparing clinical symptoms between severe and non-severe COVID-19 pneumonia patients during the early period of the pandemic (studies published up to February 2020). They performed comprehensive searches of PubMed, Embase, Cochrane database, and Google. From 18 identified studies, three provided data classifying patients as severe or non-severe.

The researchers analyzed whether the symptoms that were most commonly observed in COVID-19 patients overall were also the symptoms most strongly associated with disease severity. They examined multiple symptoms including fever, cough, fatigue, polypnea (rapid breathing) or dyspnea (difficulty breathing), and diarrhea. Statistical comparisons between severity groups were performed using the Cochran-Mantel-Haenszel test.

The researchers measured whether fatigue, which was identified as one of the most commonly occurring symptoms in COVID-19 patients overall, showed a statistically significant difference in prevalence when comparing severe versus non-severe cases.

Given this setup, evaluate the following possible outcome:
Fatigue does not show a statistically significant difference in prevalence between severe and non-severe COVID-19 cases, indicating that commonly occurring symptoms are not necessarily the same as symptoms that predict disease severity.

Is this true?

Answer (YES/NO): YES